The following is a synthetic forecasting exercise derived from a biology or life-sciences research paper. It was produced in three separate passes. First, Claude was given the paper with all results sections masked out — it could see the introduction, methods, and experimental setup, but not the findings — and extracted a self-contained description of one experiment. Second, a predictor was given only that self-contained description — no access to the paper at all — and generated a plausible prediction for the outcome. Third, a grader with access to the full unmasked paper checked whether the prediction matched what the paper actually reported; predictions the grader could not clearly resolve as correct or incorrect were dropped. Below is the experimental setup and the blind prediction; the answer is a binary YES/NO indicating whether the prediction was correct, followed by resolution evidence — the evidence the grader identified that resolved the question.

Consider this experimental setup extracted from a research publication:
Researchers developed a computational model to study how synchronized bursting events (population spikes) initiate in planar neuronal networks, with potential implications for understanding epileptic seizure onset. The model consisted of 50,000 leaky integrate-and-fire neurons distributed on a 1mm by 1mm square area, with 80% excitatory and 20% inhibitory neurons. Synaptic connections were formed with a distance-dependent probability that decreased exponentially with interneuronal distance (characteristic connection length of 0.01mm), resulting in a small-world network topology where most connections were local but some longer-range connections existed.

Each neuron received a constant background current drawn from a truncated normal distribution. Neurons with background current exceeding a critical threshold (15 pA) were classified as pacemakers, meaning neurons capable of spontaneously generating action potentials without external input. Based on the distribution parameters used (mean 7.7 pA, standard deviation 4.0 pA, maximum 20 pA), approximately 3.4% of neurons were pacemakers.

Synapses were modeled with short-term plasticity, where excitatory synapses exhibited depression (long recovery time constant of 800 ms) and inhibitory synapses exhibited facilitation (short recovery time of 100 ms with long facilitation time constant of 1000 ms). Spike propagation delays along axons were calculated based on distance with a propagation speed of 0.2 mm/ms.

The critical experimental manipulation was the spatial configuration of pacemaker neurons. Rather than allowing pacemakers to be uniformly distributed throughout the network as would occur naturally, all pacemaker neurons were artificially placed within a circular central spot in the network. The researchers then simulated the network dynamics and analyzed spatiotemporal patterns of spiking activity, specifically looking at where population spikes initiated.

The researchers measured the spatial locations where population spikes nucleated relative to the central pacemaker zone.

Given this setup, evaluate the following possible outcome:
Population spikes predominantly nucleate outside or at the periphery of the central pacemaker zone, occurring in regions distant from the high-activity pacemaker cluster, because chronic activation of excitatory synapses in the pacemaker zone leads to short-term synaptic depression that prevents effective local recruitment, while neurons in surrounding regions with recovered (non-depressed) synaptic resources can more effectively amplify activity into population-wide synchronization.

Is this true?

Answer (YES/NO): NO